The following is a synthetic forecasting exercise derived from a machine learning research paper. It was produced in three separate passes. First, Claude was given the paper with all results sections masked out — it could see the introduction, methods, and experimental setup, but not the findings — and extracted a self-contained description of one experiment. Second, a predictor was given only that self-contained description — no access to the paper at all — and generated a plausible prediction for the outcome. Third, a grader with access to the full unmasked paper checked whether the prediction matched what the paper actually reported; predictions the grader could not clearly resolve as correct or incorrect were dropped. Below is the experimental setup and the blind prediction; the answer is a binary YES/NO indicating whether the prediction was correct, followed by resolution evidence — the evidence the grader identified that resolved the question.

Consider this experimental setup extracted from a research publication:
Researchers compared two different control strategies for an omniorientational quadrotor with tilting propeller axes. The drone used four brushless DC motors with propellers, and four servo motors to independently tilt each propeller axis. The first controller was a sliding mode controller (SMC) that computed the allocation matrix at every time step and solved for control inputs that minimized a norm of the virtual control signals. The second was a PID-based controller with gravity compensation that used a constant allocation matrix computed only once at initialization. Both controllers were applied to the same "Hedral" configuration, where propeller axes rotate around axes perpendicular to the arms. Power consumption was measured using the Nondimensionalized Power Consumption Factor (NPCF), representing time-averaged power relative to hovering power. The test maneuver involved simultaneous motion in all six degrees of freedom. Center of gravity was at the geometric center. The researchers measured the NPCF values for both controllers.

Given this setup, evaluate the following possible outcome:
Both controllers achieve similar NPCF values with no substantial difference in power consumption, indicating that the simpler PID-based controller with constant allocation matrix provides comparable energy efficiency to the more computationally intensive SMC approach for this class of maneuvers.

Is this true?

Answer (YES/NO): NO